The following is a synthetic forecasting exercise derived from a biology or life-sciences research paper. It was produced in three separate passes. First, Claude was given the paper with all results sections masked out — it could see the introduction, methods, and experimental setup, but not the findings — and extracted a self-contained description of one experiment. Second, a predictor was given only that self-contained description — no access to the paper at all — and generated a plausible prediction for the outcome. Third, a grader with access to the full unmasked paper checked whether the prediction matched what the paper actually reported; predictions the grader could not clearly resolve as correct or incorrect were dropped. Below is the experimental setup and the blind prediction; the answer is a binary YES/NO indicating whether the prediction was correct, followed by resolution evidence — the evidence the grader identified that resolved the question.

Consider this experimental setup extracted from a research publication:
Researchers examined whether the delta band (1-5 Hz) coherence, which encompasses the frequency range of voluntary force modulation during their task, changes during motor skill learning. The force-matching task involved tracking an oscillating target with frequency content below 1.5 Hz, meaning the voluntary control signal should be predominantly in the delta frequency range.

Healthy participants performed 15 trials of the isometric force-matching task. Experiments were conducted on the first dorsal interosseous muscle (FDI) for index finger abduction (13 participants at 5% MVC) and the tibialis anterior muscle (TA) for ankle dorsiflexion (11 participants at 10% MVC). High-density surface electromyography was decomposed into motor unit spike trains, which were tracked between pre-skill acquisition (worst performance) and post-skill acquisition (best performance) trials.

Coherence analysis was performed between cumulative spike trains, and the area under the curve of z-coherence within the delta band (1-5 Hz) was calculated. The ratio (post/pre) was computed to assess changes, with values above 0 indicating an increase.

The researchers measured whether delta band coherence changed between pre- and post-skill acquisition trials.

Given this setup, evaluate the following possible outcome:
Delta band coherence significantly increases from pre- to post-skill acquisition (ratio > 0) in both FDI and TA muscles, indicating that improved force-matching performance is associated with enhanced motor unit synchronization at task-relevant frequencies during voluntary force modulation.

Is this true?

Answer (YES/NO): NO